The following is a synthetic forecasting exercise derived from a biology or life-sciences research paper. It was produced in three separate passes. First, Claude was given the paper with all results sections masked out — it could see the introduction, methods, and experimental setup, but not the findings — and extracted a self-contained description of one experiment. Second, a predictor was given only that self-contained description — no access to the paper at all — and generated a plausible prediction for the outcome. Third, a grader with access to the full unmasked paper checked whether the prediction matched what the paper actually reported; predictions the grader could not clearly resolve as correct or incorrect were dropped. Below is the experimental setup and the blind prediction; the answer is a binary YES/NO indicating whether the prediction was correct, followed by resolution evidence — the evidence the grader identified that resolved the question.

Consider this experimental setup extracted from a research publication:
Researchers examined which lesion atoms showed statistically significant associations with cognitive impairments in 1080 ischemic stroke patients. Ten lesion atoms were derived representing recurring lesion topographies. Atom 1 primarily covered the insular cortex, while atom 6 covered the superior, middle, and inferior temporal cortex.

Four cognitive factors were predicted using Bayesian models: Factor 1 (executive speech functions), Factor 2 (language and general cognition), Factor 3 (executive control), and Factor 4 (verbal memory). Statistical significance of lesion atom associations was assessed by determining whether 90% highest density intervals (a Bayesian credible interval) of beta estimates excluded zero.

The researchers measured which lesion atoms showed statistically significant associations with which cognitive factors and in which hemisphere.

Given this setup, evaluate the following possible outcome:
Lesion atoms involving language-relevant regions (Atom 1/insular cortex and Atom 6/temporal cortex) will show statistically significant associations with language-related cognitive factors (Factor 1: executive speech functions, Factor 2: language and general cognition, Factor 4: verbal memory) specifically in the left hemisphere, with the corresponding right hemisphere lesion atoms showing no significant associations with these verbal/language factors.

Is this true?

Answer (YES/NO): NO